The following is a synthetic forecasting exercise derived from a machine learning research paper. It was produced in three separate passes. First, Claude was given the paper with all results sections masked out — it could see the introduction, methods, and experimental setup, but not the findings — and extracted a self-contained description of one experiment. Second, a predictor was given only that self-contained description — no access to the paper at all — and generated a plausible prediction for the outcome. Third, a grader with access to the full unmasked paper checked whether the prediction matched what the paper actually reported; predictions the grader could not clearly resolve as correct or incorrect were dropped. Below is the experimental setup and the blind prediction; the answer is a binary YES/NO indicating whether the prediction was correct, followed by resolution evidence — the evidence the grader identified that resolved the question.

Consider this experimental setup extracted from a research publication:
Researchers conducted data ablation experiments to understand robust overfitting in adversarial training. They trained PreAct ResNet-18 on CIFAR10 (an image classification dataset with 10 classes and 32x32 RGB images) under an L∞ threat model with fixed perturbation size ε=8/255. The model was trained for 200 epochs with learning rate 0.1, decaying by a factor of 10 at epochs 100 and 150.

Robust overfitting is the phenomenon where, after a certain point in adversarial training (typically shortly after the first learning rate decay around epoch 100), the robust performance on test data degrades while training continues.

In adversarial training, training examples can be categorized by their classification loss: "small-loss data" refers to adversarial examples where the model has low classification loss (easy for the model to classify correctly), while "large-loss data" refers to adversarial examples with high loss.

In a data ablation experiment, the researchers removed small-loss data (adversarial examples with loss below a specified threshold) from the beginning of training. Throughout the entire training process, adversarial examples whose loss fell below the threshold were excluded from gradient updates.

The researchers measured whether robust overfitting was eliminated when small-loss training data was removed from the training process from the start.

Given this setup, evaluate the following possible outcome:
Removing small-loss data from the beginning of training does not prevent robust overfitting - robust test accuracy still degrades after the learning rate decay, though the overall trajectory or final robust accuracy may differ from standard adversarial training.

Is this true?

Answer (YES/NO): NO